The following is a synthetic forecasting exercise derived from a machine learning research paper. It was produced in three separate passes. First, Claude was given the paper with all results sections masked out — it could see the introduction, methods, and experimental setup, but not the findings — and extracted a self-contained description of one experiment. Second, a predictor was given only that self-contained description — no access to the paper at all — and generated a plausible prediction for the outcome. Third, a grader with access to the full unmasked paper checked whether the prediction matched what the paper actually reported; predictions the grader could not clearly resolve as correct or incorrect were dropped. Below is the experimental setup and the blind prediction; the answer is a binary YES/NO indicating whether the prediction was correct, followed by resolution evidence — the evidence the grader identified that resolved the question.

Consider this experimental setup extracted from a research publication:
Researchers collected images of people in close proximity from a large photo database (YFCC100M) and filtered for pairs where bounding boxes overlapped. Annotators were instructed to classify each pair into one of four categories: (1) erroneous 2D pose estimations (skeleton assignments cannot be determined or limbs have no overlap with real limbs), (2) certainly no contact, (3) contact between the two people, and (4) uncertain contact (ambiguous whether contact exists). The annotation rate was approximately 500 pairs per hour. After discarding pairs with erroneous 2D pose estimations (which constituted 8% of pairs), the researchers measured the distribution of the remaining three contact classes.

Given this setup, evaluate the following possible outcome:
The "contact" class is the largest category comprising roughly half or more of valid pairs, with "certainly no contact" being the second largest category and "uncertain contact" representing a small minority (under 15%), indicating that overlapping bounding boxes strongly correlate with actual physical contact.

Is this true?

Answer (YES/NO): NO